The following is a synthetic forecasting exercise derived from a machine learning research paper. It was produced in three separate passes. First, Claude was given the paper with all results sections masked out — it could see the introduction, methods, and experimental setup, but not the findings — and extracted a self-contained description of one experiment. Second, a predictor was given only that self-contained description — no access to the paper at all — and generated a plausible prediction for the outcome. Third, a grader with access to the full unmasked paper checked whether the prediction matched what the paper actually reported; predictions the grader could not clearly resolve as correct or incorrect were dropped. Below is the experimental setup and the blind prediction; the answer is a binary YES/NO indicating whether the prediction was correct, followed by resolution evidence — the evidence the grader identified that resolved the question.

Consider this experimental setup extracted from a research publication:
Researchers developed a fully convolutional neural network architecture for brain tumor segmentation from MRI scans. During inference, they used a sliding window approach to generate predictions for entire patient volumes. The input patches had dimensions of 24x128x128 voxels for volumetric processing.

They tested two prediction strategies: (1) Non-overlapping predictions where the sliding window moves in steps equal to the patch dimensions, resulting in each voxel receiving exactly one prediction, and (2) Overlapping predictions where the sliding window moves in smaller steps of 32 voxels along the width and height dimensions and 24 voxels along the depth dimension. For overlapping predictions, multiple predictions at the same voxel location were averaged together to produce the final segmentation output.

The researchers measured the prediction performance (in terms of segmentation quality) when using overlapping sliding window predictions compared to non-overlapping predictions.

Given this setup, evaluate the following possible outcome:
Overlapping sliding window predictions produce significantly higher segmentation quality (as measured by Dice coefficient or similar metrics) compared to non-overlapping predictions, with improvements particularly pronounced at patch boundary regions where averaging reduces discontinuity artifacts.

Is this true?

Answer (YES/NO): NO